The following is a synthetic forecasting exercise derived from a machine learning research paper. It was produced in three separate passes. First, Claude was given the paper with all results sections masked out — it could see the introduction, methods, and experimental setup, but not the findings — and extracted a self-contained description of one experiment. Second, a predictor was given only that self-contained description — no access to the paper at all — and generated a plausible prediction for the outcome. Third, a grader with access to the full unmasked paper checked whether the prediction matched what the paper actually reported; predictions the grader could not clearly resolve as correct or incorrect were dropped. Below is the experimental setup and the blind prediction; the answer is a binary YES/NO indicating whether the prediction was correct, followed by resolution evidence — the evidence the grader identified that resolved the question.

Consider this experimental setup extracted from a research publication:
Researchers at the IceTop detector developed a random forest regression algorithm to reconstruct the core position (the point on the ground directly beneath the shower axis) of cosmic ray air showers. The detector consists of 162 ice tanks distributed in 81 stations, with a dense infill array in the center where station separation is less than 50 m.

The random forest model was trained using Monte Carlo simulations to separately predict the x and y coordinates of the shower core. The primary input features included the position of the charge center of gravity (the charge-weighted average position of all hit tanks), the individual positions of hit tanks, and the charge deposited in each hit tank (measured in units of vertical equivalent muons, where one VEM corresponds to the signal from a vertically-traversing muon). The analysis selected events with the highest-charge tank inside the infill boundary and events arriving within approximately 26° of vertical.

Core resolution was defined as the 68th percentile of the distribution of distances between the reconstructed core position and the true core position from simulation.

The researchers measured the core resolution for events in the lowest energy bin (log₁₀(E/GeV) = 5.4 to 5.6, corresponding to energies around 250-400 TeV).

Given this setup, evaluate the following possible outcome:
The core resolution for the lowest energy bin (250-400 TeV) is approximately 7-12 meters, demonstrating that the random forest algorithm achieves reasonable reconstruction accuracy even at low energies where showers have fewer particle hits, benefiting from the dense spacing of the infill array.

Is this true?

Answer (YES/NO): NO